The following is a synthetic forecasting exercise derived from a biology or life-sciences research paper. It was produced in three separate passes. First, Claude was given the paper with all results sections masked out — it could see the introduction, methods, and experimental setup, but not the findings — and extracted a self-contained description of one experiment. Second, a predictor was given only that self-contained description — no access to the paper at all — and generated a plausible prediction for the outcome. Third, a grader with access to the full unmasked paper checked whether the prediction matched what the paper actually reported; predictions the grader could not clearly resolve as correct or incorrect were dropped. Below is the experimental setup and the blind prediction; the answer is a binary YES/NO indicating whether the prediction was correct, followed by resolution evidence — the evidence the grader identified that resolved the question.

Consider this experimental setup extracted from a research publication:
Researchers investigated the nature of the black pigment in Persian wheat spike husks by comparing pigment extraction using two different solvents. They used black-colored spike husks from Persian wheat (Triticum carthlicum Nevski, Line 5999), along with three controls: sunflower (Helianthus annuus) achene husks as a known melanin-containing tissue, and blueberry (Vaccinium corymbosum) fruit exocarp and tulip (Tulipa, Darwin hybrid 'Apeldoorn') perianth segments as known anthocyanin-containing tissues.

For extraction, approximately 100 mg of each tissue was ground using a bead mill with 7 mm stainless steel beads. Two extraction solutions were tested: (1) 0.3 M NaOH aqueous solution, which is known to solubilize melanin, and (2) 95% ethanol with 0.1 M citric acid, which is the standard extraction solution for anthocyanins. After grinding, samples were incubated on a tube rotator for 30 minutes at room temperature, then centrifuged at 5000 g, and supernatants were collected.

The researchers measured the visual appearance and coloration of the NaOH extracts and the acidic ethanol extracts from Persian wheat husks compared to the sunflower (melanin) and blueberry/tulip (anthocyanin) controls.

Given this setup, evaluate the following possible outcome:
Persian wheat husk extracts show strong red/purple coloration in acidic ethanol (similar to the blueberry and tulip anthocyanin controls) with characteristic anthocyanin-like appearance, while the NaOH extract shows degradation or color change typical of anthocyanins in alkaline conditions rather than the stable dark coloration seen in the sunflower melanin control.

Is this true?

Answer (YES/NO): NO